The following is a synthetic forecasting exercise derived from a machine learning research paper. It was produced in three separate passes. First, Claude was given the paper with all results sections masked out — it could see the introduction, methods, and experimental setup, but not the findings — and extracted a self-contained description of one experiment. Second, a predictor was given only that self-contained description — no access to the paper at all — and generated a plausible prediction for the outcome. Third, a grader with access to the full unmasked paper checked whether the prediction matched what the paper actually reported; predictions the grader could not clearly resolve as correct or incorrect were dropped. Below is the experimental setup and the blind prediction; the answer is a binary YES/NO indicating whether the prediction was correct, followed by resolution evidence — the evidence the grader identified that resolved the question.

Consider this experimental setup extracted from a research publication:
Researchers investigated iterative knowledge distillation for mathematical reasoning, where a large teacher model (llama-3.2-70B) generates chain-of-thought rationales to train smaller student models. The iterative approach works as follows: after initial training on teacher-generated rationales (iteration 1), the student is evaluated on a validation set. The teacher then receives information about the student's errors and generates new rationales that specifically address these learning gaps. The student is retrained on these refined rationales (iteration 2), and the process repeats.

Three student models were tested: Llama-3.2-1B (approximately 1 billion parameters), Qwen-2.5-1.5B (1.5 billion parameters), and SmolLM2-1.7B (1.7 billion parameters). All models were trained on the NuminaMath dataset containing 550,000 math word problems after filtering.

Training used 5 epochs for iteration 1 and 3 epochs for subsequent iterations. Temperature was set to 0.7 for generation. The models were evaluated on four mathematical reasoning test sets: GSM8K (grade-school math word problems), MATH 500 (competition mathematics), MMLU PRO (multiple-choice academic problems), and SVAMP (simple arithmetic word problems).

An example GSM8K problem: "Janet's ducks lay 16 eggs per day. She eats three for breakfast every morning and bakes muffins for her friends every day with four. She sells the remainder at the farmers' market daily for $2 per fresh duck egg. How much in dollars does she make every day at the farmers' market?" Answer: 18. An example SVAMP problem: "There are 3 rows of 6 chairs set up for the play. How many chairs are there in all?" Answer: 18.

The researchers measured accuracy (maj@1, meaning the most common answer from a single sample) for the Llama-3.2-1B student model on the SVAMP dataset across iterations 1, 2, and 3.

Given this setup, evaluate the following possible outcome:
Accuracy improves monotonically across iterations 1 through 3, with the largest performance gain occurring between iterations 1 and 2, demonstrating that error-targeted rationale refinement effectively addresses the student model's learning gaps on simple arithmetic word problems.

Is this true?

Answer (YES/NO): NO